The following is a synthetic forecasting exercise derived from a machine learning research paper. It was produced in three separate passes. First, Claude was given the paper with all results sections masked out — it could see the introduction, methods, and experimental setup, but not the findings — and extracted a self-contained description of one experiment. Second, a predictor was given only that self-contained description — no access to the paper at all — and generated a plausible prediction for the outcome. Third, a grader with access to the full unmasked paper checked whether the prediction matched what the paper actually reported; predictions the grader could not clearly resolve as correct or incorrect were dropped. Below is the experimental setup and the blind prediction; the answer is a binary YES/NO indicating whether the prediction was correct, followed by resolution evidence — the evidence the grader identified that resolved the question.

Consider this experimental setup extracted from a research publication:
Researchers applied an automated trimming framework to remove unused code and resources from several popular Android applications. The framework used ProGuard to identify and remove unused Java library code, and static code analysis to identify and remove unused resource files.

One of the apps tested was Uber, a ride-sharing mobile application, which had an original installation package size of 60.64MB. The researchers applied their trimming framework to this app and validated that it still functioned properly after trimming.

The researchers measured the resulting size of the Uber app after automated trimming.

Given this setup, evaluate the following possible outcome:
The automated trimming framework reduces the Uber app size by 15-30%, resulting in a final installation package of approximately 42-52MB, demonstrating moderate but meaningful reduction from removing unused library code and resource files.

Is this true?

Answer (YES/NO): NO